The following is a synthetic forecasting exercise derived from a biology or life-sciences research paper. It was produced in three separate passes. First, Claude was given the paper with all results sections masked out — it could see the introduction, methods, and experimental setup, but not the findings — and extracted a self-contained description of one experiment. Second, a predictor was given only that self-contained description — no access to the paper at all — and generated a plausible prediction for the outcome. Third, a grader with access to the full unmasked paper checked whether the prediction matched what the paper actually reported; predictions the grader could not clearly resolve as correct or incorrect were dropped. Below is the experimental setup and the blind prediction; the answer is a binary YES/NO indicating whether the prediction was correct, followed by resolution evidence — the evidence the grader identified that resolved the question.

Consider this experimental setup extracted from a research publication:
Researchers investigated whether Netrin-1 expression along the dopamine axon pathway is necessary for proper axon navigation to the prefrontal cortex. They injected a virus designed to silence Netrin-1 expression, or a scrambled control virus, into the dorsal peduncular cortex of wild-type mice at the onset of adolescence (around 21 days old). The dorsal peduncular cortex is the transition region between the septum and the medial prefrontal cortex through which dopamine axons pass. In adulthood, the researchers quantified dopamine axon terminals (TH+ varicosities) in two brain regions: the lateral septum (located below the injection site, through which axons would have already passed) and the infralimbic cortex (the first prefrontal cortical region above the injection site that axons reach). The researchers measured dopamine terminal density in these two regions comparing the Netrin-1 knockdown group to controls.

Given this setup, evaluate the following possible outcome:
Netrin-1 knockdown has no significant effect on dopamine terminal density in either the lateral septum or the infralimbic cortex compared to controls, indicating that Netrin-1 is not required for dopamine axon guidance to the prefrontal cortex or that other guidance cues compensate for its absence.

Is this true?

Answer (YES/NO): NO